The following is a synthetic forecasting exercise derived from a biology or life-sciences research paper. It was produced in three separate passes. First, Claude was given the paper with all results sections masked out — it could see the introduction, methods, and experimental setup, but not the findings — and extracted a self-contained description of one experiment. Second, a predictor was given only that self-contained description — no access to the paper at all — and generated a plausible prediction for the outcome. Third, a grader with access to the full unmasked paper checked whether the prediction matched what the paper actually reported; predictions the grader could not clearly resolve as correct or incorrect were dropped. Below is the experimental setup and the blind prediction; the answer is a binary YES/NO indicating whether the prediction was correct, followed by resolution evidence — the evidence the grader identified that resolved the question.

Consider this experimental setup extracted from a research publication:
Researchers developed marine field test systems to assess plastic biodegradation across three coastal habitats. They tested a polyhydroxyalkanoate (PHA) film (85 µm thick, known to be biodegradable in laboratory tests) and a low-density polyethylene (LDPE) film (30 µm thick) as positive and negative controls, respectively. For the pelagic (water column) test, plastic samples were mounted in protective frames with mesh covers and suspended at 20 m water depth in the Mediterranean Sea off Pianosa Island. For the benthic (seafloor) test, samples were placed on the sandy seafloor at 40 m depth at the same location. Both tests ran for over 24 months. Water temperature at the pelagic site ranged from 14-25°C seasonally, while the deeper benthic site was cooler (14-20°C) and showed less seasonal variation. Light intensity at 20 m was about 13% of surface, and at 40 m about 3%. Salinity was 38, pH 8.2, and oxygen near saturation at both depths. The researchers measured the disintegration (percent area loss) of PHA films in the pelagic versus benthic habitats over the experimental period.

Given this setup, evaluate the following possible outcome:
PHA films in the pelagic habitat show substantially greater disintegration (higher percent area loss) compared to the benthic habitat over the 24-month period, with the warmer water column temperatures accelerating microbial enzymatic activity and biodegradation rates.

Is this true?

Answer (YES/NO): NO